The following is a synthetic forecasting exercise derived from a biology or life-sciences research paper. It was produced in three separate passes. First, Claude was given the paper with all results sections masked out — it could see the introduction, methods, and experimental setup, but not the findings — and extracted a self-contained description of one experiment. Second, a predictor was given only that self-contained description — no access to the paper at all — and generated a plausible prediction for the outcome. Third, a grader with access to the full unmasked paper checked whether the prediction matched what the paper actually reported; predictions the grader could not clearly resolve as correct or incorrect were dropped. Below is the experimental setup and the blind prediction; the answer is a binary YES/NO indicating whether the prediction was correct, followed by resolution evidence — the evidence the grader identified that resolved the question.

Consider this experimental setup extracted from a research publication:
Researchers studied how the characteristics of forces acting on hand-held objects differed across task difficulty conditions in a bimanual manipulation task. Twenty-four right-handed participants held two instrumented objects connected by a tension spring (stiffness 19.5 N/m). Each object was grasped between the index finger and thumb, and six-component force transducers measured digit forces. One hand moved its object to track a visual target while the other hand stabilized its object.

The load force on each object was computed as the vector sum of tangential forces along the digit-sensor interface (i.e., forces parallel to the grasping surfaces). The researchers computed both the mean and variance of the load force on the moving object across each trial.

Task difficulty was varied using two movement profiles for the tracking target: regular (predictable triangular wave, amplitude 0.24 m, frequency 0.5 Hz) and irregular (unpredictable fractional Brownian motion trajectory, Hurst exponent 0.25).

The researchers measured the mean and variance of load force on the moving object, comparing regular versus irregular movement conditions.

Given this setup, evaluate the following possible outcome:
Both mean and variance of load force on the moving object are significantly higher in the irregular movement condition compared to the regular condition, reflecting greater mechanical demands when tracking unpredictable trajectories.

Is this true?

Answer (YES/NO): YES